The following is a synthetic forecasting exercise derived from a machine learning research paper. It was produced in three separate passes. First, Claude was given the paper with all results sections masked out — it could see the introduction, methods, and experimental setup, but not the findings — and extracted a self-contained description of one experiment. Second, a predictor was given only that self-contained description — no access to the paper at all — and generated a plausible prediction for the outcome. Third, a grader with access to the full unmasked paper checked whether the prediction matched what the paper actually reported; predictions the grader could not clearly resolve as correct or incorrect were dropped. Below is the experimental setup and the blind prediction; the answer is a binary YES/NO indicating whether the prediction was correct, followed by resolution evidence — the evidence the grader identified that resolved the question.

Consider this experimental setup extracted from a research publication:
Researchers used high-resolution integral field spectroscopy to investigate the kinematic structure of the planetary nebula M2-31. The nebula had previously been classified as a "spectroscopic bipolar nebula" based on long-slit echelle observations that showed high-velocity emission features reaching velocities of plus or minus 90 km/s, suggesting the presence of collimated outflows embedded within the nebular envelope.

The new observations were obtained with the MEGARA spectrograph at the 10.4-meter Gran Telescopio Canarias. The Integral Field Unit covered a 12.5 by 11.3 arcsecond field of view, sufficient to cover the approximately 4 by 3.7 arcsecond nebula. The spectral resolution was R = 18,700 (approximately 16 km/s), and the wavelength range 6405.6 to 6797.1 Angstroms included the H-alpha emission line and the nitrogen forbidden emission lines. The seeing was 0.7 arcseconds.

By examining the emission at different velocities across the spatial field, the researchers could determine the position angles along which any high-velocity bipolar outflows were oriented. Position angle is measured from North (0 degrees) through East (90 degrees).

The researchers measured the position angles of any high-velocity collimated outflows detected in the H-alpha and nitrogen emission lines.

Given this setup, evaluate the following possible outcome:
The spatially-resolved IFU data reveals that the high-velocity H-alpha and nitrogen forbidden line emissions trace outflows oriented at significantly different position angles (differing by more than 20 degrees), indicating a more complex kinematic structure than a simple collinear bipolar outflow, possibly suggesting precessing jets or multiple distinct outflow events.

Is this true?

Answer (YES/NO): NO